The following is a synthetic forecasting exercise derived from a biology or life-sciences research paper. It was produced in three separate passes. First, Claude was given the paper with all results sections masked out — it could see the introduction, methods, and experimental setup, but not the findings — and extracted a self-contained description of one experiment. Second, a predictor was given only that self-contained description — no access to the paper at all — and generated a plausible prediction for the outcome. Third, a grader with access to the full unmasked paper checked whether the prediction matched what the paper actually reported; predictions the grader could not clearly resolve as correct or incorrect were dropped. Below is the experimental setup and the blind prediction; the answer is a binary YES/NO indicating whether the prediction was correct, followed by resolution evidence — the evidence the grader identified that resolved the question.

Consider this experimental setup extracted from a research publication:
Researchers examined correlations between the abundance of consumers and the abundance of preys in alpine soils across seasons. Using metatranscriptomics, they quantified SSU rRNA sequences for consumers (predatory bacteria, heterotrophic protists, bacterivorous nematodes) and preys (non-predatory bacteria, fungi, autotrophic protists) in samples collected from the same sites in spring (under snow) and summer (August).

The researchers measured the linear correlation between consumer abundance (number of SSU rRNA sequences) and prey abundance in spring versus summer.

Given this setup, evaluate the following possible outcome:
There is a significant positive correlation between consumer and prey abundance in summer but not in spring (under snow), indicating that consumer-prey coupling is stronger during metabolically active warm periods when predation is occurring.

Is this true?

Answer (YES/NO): NO